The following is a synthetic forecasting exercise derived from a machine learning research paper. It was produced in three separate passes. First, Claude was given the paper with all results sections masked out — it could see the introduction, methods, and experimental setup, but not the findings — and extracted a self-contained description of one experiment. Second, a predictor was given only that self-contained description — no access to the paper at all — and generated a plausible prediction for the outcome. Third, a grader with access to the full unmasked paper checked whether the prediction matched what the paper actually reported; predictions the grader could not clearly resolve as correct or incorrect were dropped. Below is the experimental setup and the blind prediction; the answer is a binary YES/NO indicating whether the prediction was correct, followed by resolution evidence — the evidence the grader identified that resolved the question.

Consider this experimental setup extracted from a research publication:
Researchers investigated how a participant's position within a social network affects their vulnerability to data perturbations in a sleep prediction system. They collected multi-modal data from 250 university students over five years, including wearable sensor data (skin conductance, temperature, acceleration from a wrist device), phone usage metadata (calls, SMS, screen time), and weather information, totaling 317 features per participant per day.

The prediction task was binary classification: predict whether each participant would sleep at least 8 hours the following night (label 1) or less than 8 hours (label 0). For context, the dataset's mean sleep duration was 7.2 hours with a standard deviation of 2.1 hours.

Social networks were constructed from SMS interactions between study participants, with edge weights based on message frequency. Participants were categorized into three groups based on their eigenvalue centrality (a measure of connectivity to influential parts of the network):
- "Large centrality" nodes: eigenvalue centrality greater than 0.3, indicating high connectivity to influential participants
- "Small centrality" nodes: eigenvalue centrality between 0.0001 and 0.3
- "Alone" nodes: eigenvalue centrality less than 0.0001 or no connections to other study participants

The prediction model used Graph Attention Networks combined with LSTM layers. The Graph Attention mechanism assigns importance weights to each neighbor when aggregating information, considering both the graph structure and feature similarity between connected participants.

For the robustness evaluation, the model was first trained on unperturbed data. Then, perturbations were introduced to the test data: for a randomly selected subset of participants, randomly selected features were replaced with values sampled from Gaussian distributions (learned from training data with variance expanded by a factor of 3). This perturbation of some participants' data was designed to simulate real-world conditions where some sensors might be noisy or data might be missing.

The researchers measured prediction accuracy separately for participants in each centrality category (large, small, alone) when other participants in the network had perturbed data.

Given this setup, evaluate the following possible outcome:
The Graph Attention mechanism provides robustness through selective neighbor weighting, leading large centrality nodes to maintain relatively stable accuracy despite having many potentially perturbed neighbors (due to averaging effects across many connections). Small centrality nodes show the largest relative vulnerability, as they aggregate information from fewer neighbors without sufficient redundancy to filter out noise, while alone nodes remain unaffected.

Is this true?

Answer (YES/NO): NO